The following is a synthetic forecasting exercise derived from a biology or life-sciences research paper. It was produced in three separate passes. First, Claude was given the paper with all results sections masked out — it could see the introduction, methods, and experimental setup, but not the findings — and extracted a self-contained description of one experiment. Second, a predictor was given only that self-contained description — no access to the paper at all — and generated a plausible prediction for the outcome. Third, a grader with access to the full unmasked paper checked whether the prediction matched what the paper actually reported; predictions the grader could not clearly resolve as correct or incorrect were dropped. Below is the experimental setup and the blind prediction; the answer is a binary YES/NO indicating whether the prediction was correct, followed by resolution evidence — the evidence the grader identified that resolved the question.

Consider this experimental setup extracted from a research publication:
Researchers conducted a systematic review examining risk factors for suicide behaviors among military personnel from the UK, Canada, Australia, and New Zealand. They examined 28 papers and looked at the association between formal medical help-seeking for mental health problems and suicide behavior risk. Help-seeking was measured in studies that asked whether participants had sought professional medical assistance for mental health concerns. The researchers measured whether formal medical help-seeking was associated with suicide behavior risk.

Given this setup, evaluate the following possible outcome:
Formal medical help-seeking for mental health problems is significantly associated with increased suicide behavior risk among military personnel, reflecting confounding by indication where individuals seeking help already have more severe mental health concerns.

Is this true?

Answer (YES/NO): YES